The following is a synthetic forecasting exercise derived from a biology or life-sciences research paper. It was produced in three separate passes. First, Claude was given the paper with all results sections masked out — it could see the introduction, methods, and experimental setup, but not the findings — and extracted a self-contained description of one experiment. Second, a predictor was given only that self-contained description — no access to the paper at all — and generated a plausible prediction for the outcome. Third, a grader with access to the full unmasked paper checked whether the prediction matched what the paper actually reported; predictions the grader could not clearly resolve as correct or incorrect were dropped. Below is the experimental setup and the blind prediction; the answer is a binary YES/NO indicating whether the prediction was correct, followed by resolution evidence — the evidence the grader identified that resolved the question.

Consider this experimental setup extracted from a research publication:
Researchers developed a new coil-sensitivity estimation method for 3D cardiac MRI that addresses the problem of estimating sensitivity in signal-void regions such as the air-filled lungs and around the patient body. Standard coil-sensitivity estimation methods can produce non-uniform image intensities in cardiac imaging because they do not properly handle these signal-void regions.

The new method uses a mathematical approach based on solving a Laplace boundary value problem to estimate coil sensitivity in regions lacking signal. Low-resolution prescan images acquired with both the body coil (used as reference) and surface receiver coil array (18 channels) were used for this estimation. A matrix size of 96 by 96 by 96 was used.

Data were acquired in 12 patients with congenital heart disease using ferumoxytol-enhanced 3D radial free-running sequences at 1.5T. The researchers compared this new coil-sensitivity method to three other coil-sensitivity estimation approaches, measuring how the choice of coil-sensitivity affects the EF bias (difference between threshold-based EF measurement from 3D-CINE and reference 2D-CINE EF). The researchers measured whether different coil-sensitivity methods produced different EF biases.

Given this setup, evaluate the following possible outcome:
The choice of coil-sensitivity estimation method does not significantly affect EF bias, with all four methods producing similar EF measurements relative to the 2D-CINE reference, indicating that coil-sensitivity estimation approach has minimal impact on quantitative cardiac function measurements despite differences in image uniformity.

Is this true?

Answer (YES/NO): NO